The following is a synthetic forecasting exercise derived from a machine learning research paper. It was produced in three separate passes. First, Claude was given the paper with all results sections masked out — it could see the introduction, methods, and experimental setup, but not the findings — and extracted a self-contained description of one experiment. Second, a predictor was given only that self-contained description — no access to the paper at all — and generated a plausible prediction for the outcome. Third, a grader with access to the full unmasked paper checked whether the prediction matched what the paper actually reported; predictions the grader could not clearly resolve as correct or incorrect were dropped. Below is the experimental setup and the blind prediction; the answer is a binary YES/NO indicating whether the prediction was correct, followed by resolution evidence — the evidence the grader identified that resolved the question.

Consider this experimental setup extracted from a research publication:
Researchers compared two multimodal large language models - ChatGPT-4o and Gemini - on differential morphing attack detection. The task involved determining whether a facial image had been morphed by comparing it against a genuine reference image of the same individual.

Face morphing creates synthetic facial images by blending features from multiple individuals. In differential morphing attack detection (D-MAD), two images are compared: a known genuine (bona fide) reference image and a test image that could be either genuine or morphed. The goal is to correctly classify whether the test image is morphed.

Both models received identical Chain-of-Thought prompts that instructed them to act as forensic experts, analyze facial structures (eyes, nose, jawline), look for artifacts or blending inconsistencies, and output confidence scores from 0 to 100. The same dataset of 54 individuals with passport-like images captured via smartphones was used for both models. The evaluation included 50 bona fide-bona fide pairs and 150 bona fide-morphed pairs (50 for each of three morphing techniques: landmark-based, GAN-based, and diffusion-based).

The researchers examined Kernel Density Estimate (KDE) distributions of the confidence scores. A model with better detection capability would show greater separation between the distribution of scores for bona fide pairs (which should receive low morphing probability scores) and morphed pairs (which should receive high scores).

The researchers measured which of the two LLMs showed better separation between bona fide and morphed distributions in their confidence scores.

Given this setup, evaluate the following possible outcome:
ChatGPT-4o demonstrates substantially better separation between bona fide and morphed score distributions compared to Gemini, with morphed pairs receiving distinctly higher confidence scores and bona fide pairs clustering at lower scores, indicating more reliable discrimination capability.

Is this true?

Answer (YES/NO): YES